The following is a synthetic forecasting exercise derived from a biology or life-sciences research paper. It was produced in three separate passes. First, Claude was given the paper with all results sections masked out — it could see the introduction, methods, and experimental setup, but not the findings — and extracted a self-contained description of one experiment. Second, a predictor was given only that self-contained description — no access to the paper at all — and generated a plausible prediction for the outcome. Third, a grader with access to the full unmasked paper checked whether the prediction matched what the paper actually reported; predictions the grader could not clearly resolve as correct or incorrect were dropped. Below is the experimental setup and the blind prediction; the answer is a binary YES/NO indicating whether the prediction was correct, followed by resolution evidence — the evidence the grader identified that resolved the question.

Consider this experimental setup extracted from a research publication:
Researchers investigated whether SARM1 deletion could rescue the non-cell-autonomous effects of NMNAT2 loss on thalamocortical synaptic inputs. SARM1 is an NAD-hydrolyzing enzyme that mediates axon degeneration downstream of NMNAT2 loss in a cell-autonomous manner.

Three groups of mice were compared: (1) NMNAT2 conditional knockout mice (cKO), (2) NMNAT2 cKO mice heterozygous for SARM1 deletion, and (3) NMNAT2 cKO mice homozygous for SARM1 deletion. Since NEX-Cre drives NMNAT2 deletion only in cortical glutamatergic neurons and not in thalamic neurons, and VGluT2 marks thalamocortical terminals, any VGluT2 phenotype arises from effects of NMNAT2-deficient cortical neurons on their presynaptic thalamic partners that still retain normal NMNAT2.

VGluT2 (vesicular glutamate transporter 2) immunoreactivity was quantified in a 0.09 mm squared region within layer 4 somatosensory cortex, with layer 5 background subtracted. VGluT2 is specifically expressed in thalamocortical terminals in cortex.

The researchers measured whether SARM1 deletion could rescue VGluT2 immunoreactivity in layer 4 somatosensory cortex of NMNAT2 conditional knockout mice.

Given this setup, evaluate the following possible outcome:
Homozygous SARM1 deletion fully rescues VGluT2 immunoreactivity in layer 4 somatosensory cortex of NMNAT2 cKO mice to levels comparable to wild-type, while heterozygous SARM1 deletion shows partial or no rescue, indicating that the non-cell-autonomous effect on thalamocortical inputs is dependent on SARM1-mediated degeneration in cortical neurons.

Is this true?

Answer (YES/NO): NO